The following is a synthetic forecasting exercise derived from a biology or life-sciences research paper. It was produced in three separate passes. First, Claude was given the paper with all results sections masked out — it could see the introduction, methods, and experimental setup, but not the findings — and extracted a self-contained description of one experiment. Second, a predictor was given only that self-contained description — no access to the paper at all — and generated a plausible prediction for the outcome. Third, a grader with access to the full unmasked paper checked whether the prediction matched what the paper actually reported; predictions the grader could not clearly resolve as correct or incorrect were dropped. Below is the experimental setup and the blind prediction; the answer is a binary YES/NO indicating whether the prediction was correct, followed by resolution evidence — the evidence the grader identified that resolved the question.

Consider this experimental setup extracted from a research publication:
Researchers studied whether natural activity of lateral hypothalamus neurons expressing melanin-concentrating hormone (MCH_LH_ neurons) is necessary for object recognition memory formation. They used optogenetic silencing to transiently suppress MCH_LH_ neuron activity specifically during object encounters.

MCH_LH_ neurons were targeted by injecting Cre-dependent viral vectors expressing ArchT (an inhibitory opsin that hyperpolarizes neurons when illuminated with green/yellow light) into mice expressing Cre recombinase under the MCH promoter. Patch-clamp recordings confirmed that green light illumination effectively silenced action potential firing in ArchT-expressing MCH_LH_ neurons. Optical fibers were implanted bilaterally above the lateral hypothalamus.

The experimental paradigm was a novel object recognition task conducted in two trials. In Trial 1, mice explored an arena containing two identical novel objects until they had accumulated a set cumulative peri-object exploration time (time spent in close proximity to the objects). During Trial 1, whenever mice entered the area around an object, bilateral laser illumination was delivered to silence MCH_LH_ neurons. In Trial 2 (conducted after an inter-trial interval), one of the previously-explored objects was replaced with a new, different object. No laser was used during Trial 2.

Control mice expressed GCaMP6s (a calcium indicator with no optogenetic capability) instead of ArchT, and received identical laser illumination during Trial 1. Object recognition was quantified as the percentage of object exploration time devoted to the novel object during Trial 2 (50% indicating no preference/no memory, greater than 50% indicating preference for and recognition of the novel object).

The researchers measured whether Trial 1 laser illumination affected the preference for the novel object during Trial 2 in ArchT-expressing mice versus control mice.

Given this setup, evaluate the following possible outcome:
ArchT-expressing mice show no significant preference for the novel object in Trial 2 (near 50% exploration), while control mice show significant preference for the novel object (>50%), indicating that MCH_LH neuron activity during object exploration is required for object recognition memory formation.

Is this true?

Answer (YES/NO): YES